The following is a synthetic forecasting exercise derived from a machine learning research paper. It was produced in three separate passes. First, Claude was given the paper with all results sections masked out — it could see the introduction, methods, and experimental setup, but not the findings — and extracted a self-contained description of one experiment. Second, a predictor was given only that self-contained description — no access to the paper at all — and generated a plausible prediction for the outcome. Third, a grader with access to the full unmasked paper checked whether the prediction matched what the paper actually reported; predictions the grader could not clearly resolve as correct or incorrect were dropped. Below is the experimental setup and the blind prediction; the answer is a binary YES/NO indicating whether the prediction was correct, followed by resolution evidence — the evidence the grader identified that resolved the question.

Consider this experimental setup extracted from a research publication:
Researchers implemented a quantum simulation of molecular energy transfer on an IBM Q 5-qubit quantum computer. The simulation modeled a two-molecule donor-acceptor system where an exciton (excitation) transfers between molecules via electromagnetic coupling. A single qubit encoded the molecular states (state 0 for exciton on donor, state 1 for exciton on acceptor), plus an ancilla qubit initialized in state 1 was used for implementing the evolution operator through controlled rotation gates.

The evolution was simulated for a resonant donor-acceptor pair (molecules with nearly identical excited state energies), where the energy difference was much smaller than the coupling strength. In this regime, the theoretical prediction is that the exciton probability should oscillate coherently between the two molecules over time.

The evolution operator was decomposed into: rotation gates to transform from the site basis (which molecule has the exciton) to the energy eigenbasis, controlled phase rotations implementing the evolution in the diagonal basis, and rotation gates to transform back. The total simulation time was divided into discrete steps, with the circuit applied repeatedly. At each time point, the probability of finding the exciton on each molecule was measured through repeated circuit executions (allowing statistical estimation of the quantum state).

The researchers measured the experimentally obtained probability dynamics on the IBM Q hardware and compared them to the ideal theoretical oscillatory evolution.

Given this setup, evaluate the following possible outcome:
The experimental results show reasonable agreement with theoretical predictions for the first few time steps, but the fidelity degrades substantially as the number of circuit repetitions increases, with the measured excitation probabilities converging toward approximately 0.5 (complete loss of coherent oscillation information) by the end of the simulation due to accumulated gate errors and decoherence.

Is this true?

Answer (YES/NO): NO